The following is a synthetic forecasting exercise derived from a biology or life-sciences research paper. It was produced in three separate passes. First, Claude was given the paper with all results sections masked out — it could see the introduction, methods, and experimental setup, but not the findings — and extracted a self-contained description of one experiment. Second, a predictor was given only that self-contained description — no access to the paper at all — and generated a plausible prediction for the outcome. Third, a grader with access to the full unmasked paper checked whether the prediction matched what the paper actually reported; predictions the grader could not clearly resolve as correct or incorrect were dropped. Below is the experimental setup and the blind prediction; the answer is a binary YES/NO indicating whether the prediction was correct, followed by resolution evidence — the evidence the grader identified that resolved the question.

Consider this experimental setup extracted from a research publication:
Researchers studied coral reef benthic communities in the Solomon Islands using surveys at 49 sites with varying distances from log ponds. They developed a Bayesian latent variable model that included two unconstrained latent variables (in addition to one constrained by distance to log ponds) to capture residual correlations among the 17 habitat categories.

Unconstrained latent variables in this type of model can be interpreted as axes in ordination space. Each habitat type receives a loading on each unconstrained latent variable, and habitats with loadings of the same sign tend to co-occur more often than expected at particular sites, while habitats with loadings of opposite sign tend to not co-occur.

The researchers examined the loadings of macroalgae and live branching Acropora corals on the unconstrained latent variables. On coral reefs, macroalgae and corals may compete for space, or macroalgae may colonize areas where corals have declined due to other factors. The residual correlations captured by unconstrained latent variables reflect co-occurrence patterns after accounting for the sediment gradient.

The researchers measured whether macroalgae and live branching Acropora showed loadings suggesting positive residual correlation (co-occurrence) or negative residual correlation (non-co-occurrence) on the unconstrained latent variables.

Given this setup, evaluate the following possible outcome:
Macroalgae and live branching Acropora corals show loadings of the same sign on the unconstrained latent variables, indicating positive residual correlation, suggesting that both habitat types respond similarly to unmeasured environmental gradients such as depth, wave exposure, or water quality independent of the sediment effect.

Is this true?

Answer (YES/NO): YES